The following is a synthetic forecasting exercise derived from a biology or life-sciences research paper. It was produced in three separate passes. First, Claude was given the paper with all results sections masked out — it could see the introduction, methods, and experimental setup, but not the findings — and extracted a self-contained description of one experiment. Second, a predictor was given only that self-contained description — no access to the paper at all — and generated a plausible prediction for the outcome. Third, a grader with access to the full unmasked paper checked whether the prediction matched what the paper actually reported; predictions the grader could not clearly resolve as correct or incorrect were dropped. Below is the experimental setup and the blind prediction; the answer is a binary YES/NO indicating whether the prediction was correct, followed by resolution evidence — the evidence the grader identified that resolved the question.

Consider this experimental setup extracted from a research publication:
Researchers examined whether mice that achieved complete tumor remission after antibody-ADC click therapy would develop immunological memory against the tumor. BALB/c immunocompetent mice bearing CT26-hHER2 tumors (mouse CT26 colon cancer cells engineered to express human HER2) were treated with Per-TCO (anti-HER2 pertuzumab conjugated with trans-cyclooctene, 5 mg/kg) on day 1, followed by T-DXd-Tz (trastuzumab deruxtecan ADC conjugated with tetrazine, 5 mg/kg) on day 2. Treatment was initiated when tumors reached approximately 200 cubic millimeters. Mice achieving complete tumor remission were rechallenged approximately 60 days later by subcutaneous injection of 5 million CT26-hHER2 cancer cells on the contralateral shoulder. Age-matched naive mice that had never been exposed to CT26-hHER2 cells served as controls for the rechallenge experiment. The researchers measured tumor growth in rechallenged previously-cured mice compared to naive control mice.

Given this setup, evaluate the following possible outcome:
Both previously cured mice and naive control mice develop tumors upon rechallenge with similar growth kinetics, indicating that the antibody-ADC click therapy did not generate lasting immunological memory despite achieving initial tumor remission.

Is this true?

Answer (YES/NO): NO